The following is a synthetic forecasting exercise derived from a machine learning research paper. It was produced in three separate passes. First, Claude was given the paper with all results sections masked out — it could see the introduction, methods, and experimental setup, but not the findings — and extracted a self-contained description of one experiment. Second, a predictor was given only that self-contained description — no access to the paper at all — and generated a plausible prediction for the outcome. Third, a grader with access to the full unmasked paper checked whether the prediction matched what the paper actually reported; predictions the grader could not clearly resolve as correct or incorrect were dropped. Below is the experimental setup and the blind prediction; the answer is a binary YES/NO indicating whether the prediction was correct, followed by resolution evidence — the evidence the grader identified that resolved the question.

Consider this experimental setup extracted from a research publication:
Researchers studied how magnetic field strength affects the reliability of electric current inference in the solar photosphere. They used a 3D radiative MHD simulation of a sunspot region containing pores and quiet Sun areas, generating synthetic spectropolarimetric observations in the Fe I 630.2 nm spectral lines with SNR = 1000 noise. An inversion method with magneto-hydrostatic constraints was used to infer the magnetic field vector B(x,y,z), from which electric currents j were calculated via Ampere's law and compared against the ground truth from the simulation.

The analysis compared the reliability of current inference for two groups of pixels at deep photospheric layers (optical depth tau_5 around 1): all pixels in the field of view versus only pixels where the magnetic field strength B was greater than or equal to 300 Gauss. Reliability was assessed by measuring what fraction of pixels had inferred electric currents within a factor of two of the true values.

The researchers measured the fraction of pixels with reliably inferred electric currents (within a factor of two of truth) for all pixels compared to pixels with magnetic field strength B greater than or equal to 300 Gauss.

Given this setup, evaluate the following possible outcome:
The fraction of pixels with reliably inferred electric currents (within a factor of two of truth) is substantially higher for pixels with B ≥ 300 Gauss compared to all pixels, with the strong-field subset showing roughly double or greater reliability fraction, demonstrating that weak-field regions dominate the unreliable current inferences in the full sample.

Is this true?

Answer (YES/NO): NO